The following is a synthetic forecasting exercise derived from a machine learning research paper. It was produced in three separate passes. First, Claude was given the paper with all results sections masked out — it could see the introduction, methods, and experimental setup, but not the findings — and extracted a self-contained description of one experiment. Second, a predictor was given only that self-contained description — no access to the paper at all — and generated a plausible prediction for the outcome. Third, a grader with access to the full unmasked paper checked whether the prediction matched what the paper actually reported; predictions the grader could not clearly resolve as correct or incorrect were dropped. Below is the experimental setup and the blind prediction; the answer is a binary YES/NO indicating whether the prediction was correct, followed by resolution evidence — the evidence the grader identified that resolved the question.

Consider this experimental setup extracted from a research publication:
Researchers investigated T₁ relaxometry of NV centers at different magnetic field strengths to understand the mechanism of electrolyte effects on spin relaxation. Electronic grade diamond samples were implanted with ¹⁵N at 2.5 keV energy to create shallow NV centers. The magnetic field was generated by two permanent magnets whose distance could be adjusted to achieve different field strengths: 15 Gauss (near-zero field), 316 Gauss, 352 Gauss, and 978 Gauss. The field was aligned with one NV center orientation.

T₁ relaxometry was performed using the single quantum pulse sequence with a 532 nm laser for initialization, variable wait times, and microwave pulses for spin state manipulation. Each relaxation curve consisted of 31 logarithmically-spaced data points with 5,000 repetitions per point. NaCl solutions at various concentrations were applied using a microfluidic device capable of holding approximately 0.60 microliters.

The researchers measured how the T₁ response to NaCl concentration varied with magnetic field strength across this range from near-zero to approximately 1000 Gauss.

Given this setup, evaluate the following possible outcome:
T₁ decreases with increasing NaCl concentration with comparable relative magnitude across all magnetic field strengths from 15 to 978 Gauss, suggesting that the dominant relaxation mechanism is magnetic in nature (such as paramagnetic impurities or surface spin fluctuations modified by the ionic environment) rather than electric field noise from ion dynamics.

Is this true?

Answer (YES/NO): NO